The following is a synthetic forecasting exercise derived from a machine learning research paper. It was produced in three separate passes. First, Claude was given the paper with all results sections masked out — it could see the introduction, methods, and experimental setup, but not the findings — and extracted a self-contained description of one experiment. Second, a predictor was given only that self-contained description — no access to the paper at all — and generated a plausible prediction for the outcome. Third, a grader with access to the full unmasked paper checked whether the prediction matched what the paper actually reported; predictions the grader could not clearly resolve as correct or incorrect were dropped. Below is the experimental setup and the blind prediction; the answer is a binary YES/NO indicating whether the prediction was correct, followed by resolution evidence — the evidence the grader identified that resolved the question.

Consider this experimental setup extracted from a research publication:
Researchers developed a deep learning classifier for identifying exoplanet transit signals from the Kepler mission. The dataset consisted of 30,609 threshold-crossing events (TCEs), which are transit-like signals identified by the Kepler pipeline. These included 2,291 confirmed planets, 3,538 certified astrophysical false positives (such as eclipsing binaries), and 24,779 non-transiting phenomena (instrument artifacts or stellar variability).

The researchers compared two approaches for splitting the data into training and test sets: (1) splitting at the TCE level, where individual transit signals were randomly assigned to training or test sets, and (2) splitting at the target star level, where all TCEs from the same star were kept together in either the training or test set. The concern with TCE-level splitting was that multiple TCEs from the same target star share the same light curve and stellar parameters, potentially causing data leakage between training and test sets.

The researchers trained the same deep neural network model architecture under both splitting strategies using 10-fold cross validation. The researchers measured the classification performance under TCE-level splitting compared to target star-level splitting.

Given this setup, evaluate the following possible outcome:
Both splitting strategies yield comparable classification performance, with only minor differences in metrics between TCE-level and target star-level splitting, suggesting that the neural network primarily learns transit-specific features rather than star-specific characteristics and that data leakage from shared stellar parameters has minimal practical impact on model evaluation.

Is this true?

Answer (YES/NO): YES